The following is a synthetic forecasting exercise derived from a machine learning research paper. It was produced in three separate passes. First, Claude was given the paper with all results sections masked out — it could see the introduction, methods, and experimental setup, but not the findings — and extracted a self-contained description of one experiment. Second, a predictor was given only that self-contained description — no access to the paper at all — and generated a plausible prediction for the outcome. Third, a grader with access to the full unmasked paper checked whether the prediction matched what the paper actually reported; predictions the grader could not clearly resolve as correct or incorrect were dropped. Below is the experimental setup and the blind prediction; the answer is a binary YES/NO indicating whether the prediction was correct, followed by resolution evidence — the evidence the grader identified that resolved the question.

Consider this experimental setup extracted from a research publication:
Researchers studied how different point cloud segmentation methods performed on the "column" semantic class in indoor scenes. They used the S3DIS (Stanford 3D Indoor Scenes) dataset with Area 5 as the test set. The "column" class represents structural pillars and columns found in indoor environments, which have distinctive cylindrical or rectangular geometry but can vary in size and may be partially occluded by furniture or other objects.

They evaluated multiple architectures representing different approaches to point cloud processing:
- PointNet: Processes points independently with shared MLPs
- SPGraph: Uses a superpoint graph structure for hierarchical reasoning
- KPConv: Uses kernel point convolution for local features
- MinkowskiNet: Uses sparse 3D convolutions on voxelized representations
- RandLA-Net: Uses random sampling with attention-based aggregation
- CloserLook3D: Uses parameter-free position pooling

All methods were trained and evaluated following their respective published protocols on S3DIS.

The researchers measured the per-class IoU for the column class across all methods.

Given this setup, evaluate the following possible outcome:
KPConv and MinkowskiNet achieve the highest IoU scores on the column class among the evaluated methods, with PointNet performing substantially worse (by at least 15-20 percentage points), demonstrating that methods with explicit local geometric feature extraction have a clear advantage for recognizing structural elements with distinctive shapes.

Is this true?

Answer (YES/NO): NO